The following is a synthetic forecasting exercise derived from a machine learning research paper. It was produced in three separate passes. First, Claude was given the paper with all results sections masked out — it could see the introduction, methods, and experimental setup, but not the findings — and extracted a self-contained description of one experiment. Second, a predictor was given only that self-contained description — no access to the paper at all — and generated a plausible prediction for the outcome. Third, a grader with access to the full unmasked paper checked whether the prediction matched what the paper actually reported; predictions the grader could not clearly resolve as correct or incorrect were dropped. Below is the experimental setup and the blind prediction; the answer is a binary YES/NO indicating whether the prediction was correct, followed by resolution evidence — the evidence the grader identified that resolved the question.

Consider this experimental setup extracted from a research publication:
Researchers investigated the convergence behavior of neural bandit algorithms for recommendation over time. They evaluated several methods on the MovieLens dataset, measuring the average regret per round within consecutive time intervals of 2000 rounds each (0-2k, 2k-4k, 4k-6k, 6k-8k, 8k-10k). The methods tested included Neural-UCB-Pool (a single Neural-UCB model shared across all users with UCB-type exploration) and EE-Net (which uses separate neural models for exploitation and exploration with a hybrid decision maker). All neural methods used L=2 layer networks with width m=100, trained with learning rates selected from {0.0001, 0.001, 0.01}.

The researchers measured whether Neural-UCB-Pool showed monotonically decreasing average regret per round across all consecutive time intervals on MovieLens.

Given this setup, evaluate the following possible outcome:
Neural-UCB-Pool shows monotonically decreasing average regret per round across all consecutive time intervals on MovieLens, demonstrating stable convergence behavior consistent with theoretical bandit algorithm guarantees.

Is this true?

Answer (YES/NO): NO